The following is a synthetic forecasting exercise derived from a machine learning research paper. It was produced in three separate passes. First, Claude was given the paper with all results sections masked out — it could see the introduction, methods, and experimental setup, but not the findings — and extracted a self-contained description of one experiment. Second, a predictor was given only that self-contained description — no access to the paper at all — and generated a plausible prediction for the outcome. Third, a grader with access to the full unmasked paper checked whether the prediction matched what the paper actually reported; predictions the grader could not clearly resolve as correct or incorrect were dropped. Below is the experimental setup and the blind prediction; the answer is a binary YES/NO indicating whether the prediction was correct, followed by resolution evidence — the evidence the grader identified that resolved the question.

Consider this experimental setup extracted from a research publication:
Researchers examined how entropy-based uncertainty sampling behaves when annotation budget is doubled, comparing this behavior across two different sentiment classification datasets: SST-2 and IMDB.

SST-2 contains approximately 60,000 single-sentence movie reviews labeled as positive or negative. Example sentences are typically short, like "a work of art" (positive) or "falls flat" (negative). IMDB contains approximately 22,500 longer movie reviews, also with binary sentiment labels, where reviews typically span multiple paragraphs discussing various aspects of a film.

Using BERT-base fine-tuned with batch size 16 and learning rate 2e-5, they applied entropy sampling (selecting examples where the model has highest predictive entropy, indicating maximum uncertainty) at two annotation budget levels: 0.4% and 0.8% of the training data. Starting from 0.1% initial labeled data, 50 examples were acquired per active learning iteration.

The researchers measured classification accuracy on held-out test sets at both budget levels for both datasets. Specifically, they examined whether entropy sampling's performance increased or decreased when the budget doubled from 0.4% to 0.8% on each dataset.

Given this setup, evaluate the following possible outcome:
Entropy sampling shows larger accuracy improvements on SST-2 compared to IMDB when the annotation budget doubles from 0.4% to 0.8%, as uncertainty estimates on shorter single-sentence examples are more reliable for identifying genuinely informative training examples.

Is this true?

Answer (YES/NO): NO